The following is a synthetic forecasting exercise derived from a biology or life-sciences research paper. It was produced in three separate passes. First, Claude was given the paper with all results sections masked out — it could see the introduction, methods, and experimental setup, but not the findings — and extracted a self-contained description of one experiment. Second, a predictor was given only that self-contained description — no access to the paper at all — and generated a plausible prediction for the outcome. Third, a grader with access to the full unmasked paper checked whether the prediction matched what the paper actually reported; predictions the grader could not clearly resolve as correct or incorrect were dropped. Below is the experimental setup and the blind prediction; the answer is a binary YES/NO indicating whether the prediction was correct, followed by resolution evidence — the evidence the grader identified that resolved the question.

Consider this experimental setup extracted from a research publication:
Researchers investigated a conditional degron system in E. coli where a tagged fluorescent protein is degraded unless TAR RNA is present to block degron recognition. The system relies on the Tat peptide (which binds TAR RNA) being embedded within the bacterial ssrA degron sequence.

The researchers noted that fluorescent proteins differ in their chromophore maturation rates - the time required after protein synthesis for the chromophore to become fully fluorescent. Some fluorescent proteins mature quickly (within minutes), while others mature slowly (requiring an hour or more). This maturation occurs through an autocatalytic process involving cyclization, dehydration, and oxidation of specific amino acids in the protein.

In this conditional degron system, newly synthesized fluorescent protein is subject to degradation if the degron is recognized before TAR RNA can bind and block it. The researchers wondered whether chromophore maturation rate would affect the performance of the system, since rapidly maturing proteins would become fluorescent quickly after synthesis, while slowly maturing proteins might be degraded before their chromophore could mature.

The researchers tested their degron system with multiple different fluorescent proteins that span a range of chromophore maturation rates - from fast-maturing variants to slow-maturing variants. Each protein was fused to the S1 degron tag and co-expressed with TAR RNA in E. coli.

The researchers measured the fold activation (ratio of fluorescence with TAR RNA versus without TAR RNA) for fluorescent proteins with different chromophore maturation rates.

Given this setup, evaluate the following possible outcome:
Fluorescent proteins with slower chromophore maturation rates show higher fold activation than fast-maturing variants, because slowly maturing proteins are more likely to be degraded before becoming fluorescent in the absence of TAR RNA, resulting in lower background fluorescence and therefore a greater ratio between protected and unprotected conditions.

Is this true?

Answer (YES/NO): YES